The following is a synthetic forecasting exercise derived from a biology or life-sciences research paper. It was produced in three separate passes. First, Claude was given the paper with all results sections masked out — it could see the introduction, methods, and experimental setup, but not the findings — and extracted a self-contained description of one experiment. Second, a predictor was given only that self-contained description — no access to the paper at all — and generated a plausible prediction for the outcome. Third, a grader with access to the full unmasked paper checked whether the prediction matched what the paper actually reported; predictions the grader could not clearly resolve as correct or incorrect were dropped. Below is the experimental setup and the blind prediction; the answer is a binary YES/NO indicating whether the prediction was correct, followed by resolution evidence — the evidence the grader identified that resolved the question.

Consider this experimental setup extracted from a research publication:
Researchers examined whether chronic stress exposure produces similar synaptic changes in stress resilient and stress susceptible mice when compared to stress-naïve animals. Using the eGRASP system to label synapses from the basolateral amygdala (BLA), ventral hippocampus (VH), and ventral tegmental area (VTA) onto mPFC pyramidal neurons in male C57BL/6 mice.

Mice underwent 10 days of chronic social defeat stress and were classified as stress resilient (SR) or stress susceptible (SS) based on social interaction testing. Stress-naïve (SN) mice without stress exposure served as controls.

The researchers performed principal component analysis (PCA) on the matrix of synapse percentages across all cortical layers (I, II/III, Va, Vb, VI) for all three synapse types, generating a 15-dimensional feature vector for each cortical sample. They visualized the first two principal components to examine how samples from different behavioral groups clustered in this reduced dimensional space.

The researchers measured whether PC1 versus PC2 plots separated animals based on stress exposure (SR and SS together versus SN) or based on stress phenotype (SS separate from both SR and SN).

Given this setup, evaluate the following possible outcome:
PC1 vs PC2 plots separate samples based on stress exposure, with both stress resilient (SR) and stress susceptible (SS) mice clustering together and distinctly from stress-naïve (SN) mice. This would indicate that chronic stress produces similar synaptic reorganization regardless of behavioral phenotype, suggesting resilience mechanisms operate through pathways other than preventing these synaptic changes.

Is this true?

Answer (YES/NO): NO